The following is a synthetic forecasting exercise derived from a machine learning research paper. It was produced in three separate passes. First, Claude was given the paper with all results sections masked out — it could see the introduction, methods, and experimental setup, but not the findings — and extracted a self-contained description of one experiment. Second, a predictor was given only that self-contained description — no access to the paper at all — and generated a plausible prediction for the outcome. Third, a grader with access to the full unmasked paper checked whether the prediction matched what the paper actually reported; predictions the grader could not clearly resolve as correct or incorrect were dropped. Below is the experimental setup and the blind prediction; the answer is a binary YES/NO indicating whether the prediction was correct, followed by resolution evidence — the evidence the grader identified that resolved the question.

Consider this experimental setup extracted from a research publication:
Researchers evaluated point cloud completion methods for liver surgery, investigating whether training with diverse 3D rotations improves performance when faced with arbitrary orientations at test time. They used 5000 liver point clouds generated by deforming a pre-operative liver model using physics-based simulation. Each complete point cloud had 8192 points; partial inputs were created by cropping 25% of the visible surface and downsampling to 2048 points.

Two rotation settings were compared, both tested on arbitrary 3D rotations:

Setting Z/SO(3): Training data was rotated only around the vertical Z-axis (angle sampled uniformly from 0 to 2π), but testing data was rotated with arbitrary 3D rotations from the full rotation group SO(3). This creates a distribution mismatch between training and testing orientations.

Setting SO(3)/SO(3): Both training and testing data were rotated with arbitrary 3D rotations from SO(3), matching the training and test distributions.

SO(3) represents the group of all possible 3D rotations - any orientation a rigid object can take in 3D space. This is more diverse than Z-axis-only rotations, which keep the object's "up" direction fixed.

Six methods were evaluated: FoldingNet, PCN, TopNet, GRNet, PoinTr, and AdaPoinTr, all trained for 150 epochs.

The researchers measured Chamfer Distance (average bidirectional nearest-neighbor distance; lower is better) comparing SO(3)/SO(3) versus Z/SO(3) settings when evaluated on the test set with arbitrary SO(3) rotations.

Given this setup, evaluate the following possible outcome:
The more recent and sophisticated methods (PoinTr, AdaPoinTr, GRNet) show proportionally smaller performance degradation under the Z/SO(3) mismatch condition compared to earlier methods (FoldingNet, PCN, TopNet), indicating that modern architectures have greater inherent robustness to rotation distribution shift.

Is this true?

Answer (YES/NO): NO